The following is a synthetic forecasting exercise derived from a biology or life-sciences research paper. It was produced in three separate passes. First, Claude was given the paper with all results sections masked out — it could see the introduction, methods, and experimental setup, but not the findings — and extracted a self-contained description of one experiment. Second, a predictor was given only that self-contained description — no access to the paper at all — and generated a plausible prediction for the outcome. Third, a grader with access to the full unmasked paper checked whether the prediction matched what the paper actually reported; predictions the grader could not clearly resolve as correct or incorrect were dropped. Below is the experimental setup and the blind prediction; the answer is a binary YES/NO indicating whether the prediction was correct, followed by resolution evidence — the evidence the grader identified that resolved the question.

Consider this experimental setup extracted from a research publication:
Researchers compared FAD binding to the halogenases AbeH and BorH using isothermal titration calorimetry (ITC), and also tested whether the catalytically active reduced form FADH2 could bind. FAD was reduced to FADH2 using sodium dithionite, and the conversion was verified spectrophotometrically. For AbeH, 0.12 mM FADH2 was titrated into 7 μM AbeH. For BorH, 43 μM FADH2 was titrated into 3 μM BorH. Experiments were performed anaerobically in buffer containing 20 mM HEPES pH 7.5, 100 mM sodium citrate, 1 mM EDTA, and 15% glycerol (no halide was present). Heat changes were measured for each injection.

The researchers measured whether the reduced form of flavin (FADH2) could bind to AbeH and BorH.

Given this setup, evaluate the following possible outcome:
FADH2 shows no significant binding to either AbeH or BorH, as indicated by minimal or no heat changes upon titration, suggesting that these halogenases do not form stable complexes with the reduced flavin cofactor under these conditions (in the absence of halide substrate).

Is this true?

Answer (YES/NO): NO